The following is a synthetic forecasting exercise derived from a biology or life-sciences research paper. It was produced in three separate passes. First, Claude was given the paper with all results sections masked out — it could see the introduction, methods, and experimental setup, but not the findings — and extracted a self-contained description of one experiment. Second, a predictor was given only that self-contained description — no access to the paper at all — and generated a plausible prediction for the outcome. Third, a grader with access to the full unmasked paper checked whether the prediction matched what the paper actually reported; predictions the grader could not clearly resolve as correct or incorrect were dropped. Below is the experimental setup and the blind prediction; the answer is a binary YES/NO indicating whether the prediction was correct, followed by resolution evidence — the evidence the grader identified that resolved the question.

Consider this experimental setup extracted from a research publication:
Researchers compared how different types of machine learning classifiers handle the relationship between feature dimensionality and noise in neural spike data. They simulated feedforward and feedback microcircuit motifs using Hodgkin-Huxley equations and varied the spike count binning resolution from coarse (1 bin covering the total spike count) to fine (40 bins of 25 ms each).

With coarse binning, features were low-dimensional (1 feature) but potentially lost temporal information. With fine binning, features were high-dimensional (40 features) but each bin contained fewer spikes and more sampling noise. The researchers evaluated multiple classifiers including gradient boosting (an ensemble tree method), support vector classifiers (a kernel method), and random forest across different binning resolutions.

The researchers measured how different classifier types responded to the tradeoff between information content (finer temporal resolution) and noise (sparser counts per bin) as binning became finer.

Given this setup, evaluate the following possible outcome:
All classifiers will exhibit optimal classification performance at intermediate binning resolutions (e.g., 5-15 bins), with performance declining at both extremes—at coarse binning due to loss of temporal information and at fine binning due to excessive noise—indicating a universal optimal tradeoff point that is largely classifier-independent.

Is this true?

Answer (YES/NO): NO